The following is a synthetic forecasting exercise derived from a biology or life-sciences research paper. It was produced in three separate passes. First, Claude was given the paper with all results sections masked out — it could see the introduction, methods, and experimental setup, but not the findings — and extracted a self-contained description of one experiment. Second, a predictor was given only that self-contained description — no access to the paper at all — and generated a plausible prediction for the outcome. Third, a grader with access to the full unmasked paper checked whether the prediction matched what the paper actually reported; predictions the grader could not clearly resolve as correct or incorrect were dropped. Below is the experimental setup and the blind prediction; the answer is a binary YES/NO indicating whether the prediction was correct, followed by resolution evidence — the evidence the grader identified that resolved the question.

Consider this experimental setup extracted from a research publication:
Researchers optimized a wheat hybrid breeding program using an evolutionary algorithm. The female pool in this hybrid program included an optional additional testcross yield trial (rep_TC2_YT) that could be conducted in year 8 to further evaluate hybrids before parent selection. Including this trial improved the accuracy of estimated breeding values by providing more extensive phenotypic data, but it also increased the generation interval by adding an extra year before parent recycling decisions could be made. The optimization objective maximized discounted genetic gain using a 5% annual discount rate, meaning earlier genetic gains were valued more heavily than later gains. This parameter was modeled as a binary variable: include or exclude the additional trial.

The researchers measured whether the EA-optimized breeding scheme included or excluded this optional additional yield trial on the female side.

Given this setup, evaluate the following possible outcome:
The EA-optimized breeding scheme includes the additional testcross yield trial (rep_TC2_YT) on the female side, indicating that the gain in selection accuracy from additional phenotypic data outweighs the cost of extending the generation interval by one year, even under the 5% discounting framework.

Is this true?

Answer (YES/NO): NO